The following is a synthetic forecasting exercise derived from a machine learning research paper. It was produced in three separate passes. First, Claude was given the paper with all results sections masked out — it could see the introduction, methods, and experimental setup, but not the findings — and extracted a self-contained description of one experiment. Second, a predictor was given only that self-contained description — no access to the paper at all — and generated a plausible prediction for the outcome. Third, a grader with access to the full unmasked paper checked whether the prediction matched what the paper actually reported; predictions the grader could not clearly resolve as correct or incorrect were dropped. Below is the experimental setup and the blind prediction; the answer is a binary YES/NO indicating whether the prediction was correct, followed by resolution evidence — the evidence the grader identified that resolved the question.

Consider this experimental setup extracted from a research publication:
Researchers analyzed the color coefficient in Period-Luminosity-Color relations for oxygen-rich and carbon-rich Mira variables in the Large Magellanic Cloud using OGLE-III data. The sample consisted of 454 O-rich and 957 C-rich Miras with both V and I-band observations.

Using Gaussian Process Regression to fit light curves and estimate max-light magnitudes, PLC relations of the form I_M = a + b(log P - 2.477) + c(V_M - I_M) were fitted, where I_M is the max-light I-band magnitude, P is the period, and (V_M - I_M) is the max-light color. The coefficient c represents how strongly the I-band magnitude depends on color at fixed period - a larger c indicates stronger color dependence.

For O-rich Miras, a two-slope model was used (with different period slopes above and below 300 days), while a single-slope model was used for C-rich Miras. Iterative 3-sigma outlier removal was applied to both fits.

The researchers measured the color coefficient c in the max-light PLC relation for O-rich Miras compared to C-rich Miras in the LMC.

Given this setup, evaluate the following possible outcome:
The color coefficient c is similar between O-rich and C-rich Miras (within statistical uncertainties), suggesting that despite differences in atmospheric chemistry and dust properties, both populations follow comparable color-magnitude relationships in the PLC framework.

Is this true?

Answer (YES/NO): NO